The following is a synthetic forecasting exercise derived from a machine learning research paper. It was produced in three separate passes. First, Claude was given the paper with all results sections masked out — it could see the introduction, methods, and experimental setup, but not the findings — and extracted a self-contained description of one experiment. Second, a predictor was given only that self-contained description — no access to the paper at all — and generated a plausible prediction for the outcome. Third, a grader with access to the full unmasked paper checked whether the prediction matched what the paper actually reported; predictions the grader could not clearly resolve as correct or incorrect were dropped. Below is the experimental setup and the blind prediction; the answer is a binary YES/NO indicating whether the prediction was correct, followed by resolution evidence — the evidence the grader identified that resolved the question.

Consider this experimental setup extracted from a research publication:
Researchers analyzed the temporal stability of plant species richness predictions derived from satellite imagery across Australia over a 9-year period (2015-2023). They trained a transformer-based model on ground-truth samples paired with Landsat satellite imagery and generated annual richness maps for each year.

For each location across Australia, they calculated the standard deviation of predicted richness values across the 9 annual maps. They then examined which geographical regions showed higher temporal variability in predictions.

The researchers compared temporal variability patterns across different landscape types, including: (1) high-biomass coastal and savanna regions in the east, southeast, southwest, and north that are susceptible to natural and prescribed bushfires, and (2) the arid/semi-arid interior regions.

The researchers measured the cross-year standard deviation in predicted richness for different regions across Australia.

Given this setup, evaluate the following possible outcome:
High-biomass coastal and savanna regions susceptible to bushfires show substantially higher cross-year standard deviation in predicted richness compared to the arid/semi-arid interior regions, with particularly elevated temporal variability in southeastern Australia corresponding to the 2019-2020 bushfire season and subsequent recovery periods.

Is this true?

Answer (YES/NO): NO